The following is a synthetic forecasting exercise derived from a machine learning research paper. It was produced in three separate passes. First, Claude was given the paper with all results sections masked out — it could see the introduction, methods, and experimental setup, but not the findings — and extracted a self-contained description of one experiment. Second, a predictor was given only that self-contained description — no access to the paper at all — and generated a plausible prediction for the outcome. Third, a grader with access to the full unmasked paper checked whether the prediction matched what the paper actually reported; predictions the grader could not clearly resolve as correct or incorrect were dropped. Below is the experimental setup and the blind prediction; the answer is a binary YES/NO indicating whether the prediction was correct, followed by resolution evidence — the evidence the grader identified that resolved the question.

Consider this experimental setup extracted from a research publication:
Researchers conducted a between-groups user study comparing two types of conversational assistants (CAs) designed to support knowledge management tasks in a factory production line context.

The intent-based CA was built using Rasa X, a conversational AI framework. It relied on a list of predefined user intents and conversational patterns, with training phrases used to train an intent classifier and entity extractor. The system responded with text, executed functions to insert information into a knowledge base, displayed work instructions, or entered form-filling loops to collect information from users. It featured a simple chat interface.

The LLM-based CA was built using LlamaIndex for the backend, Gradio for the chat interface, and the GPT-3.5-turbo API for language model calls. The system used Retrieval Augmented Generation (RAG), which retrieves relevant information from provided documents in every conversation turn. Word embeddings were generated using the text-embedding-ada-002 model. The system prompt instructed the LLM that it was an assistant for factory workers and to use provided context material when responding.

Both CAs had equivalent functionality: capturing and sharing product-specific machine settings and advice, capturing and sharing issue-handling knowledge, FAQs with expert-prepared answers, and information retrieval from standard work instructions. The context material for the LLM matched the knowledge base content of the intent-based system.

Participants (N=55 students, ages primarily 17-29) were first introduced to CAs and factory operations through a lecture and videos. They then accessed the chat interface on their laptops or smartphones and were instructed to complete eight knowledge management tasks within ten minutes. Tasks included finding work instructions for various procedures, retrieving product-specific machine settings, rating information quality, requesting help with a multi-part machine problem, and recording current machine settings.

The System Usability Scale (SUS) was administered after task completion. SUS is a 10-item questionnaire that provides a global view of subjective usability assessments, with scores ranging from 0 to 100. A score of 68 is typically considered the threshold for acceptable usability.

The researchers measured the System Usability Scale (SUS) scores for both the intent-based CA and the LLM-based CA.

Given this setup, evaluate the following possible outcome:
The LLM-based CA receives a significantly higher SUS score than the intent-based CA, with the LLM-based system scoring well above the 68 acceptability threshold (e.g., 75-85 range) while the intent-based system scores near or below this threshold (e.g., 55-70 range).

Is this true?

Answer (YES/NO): NO